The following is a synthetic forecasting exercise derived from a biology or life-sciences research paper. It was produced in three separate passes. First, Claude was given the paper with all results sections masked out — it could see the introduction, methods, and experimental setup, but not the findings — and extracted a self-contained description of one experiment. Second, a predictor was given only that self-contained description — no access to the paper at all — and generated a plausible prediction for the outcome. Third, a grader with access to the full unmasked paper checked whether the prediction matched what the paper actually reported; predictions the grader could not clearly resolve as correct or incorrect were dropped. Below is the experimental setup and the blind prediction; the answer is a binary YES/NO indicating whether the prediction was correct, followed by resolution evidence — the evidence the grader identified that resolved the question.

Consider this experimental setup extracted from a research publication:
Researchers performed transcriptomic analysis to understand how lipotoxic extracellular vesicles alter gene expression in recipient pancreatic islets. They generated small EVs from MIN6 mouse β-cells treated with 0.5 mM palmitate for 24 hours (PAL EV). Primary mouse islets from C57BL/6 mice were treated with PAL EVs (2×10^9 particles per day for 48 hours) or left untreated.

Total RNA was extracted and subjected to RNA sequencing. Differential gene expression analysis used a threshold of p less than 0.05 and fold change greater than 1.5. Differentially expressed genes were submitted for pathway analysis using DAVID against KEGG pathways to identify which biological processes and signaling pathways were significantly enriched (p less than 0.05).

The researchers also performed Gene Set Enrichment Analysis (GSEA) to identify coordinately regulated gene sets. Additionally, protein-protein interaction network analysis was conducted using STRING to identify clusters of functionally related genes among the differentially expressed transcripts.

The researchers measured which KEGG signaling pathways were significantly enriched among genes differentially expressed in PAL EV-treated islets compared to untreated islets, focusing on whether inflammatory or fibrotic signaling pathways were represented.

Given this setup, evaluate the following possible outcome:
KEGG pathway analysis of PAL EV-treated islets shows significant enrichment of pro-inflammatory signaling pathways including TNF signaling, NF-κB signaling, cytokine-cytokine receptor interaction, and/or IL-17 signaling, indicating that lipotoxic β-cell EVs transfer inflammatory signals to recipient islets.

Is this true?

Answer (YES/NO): NO